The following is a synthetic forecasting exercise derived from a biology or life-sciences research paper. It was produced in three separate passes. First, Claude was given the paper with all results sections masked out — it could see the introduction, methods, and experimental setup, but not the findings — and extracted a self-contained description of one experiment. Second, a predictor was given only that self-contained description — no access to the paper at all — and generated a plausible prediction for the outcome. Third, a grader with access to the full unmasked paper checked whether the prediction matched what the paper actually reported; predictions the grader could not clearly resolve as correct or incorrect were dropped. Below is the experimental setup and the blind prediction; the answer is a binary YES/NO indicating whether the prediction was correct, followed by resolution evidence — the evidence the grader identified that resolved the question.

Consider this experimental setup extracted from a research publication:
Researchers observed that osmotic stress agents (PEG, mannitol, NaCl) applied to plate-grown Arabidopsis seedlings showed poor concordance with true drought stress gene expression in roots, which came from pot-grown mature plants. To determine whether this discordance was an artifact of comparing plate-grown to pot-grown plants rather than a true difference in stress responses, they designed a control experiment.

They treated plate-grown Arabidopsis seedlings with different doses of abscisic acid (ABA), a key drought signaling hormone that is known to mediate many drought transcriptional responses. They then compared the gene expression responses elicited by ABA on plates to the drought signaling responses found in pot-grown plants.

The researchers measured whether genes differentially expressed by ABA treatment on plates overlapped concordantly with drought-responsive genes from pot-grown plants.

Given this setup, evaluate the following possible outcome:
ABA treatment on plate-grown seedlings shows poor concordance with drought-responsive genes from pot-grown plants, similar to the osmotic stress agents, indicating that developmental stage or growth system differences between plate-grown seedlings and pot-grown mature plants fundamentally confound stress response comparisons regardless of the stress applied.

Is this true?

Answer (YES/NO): NO